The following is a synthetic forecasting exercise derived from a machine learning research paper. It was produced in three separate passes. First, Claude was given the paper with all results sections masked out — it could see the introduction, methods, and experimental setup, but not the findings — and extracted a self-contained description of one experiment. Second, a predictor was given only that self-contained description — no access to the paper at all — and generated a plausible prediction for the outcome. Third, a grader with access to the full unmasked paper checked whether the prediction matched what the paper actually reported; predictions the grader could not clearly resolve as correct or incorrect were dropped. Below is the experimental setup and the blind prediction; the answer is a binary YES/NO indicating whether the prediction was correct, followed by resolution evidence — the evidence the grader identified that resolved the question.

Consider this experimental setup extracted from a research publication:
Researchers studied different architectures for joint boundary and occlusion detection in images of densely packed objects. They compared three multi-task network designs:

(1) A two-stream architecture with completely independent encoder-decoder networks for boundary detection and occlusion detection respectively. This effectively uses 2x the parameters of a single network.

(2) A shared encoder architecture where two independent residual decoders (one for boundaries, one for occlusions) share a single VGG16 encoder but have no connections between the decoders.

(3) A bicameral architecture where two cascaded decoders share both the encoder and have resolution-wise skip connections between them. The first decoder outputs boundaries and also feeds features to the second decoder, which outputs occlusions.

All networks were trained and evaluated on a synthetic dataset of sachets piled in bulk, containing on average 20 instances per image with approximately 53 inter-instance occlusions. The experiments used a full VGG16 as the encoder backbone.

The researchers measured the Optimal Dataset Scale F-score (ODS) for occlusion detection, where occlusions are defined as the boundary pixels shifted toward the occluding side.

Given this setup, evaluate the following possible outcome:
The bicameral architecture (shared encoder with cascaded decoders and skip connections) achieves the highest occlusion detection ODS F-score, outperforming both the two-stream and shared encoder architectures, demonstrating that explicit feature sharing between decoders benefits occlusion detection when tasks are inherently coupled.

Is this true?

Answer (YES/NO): YES